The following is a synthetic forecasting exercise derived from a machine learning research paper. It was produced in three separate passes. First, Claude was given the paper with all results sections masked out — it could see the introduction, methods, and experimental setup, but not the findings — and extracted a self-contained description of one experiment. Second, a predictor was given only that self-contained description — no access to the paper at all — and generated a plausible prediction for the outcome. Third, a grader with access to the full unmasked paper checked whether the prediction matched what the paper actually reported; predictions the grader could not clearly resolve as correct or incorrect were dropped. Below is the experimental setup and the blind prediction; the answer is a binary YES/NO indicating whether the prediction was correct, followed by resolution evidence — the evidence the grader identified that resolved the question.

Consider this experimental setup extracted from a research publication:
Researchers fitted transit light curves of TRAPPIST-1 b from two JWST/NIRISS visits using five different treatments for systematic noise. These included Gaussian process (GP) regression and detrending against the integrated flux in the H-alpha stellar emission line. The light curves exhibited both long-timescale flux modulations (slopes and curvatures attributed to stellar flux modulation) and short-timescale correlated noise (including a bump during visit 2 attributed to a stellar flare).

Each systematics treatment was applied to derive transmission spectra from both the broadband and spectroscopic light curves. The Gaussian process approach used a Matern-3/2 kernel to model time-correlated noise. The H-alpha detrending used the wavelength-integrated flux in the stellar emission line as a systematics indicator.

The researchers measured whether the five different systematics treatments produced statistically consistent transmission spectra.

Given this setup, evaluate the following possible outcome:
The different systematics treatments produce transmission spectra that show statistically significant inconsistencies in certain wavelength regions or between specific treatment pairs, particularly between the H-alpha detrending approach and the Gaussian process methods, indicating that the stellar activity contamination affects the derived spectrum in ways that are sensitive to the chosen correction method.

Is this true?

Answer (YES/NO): NO